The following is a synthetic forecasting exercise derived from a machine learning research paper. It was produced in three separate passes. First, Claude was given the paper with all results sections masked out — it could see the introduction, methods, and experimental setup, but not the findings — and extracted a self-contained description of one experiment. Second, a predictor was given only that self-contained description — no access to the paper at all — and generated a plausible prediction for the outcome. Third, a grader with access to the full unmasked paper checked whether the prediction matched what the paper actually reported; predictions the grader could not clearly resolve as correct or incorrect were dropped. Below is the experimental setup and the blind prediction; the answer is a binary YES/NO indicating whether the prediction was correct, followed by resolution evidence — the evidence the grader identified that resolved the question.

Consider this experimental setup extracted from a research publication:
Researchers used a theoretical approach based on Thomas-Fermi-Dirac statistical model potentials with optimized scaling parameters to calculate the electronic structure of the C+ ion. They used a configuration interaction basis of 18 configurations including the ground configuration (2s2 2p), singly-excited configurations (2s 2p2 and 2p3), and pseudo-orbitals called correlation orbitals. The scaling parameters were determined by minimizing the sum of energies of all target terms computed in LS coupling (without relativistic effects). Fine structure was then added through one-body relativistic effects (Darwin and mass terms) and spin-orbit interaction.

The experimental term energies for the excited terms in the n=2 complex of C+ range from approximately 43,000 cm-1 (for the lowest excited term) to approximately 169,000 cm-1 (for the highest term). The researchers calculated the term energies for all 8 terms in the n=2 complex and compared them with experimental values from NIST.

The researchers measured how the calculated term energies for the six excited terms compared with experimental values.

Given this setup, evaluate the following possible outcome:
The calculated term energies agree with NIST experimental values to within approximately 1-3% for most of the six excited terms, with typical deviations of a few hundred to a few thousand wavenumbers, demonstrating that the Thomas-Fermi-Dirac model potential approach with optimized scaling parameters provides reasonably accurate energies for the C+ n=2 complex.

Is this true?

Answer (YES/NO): YES